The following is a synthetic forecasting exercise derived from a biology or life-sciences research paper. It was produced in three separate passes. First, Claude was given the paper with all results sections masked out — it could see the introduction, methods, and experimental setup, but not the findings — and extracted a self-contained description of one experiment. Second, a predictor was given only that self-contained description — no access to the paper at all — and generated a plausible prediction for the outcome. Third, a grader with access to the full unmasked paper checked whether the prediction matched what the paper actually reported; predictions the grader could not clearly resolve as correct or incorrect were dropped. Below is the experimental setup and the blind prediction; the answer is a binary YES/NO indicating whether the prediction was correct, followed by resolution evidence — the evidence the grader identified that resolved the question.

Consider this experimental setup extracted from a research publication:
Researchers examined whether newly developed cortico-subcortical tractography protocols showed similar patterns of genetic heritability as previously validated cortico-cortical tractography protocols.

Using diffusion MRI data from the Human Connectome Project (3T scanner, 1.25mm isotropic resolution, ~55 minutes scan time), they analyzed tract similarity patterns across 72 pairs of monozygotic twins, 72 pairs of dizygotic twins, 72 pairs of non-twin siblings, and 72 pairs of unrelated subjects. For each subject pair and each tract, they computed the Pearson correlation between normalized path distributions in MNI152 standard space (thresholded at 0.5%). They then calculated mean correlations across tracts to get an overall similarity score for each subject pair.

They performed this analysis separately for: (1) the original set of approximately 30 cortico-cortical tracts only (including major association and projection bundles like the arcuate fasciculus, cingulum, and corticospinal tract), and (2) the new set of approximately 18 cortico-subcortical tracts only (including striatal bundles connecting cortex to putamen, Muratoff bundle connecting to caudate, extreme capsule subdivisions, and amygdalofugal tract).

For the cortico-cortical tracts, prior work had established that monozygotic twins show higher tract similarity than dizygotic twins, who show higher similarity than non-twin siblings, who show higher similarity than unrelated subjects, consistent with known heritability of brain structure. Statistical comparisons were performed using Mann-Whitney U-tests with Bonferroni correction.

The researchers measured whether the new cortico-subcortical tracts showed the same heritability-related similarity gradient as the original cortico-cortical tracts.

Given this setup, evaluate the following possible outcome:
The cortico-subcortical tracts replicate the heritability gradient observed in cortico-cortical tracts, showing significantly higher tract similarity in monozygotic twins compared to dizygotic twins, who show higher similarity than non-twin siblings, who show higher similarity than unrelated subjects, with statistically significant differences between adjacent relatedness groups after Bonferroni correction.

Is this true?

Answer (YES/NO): NO